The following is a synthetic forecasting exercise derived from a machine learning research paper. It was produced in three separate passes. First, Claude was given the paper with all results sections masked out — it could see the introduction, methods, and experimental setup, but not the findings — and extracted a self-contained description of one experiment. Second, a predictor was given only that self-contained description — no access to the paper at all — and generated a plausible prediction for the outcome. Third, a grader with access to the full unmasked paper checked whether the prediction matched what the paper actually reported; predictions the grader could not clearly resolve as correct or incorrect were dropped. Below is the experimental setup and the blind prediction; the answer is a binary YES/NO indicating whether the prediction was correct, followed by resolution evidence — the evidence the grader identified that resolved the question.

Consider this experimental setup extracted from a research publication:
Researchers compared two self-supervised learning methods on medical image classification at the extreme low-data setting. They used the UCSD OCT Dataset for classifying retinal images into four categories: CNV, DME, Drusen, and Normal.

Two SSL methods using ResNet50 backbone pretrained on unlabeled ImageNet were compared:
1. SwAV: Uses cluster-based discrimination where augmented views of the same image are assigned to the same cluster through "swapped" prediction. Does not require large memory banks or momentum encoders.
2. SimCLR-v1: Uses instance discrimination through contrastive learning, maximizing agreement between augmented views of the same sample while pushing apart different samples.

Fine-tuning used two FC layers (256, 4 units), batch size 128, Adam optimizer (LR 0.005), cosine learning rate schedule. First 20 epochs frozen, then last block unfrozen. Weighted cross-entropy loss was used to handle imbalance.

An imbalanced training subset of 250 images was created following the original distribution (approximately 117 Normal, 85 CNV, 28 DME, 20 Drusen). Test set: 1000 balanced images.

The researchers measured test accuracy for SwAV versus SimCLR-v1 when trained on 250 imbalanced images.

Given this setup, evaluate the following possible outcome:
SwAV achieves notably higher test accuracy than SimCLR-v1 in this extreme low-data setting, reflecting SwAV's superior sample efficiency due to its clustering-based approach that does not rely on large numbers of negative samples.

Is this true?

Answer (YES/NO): NO